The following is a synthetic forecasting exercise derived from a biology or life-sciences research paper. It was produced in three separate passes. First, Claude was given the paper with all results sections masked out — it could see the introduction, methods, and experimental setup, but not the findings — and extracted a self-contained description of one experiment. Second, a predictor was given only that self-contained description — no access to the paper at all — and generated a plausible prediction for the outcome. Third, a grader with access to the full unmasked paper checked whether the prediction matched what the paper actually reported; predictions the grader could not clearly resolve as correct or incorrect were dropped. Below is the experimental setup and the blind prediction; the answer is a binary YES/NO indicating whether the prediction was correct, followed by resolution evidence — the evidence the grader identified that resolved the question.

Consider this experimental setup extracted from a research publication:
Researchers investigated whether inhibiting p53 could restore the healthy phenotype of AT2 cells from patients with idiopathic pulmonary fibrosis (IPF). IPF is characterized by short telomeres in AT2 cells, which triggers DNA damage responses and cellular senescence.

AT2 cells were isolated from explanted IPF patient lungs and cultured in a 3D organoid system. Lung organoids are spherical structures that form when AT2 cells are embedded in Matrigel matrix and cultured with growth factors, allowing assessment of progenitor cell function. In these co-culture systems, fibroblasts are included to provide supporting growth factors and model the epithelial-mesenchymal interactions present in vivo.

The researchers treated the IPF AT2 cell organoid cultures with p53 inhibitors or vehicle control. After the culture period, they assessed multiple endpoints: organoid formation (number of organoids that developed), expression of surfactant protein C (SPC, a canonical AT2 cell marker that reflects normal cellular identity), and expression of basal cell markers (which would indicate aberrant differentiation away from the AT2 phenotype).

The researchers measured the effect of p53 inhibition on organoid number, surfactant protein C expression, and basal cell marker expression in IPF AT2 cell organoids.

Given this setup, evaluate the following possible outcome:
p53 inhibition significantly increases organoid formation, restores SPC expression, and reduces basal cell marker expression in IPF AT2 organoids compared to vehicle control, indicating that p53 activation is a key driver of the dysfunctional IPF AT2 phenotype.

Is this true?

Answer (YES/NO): NO